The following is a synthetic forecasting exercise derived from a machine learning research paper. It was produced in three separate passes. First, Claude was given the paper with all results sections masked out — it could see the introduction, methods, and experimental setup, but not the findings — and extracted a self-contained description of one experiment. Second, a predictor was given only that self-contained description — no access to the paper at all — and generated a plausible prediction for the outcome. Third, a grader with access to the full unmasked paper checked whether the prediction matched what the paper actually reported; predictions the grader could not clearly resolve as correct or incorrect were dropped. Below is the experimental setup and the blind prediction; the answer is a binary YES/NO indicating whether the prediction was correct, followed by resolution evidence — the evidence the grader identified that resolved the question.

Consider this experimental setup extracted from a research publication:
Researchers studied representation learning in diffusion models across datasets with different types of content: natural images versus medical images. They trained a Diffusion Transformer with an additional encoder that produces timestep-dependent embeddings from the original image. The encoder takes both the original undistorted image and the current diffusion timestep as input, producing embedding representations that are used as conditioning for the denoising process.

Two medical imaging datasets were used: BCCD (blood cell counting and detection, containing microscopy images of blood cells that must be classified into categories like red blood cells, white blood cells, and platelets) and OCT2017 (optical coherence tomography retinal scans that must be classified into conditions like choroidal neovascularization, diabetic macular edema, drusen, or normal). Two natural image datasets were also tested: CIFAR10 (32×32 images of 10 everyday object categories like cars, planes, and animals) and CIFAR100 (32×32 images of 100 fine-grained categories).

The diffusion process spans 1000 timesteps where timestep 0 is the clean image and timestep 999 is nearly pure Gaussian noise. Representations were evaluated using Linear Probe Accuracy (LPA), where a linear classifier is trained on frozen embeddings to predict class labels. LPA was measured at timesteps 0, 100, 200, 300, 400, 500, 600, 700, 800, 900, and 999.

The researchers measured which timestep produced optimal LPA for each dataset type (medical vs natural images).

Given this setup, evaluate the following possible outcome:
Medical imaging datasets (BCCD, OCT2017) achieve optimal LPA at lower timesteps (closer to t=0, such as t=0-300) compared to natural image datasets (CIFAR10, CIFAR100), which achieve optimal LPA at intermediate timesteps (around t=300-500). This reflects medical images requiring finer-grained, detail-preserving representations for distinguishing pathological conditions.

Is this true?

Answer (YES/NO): NO